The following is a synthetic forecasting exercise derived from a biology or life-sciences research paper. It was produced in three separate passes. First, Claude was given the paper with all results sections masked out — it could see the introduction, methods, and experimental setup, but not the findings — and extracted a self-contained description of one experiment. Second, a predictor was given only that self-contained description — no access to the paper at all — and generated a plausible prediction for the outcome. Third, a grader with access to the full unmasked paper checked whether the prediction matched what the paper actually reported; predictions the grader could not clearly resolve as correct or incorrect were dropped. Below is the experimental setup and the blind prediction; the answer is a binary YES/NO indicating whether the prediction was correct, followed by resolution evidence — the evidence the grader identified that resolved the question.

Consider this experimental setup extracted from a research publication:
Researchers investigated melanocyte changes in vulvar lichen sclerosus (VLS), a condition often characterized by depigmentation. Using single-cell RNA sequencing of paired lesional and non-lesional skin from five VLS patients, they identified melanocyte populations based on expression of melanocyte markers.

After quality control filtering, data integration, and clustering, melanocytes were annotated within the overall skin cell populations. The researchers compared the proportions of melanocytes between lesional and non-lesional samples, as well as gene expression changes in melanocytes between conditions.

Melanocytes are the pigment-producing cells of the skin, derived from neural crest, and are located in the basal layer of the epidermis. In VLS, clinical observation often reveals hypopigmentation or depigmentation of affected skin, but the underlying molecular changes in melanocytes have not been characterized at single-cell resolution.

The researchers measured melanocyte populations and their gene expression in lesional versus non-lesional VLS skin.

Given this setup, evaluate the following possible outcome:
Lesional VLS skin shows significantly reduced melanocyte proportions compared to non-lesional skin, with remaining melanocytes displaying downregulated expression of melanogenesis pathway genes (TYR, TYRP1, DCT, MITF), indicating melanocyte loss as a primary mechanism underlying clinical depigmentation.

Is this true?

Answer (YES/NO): NO